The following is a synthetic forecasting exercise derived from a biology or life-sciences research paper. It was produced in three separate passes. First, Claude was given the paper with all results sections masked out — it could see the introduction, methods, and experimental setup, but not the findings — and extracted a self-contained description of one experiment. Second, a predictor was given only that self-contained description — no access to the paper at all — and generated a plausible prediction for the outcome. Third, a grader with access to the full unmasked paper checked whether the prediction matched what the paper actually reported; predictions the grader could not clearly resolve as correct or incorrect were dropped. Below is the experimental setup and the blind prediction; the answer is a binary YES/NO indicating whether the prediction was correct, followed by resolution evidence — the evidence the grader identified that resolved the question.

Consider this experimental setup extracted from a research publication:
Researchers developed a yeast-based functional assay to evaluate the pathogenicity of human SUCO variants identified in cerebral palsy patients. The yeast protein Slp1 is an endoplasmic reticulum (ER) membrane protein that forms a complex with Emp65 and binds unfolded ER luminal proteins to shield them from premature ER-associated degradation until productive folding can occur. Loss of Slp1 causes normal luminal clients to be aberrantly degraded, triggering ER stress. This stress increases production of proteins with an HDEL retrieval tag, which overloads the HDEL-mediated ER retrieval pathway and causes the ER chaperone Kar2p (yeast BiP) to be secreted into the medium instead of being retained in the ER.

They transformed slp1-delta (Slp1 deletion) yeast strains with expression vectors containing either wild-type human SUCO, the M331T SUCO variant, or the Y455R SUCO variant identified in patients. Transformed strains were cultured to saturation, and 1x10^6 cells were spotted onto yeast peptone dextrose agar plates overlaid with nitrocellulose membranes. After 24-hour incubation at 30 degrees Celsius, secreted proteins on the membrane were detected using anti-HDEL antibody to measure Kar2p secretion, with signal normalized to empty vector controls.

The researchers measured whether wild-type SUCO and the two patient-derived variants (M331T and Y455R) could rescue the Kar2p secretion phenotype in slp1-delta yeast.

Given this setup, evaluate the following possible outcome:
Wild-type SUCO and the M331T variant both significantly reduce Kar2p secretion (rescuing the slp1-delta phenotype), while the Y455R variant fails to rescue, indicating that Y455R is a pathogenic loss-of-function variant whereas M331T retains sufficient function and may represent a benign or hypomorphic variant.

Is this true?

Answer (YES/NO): NO